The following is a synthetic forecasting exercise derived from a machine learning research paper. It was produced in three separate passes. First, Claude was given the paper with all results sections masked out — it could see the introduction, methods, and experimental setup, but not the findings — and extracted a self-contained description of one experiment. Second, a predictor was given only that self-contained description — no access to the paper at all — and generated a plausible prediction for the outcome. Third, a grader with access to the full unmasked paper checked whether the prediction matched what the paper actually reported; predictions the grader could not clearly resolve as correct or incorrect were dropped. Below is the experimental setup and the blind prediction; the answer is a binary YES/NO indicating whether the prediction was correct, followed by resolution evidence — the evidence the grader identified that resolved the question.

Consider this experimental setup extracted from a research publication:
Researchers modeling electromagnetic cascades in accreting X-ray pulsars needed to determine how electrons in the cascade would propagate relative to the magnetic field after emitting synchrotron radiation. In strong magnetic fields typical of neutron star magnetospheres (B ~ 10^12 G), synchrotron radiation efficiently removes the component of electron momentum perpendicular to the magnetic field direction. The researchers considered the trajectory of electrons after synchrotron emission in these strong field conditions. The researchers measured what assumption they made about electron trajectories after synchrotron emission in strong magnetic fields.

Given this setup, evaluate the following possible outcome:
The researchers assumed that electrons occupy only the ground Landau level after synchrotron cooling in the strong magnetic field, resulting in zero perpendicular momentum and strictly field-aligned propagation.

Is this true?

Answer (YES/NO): NO